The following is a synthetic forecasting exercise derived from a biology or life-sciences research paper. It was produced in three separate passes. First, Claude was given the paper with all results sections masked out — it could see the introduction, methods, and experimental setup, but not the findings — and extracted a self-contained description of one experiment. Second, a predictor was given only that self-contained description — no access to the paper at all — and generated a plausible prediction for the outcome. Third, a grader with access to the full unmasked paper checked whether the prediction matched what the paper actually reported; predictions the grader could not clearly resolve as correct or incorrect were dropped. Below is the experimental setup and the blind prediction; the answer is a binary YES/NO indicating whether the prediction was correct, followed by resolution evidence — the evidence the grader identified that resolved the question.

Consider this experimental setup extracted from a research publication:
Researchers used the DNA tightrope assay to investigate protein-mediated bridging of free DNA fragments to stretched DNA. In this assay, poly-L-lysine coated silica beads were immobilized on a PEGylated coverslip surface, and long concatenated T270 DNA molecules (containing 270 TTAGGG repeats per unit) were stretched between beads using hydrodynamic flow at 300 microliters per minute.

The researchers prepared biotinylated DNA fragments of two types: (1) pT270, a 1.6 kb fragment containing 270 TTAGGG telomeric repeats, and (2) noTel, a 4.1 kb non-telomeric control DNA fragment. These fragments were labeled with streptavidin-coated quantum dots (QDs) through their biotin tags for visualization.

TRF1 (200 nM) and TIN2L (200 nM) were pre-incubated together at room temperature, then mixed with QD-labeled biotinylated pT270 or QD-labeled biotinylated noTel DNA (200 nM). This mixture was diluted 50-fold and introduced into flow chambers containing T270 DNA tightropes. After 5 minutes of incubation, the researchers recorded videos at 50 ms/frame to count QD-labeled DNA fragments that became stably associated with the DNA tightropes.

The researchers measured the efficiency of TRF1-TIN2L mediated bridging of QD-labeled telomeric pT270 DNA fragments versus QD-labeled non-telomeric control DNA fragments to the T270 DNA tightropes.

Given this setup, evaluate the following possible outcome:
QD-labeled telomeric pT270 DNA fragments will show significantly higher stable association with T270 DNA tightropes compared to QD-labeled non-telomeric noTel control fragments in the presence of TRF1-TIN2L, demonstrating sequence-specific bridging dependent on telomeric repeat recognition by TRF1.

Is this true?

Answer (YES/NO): YES